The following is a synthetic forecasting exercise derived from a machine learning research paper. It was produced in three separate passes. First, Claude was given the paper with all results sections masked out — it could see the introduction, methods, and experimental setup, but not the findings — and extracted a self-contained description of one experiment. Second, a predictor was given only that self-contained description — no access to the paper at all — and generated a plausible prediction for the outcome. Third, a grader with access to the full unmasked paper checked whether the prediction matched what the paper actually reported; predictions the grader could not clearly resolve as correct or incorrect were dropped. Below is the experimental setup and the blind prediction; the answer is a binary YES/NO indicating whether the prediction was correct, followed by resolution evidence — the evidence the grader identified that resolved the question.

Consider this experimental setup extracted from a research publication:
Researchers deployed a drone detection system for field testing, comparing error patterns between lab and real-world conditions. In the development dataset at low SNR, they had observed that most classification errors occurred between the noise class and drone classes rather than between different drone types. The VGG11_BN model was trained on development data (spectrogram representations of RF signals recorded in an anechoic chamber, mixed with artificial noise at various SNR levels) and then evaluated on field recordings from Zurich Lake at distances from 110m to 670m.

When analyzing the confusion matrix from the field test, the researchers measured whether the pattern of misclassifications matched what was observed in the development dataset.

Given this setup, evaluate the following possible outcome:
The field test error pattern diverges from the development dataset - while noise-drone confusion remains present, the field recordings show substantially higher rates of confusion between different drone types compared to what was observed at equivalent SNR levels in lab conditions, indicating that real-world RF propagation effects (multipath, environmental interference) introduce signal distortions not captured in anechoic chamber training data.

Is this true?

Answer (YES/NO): NO